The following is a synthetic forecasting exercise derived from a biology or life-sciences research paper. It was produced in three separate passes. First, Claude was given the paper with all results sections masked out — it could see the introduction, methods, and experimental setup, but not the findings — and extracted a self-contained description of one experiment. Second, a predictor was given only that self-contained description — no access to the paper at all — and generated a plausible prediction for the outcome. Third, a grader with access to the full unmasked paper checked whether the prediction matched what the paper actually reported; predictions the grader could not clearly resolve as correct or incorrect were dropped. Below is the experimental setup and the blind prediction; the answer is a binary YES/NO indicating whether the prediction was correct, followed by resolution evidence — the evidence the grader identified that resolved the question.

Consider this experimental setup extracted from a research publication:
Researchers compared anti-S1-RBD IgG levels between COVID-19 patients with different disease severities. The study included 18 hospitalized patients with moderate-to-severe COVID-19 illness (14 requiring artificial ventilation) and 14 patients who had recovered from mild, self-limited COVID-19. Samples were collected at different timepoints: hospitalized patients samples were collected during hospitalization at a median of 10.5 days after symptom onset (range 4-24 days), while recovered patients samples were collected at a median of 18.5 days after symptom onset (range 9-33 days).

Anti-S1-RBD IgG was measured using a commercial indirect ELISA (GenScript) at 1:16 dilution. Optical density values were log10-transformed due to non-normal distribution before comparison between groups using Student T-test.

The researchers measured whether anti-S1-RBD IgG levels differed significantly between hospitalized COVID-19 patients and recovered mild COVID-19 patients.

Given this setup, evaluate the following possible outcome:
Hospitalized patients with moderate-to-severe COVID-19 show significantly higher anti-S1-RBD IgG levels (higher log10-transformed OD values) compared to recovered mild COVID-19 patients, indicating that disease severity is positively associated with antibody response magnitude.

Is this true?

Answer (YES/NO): YES